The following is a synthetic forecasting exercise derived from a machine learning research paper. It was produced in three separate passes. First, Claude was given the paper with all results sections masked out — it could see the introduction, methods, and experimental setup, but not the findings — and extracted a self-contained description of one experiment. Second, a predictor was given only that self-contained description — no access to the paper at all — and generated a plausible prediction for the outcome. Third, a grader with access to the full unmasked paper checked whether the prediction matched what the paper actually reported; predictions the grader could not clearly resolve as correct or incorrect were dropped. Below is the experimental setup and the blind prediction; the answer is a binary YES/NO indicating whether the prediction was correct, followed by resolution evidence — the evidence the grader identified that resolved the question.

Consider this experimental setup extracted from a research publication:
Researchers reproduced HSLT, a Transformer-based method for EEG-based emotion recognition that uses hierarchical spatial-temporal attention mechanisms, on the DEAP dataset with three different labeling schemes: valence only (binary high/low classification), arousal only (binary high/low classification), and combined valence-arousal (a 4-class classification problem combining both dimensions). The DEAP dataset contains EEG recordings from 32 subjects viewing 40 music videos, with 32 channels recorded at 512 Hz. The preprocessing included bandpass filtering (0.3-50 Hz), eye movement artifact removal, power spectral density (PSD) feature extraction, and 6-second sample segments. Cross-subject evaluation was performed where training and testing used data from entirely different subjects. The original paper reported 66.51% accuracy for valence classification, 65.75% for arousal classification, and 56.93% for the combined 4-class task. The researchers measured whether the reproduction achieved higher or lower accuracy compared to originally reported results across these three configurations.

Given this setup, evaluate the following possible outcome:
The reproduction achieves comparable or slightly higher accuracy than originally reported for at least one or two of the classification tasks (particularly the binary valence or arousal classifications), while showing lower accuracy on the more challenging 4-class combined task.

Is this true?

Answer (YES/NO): YES